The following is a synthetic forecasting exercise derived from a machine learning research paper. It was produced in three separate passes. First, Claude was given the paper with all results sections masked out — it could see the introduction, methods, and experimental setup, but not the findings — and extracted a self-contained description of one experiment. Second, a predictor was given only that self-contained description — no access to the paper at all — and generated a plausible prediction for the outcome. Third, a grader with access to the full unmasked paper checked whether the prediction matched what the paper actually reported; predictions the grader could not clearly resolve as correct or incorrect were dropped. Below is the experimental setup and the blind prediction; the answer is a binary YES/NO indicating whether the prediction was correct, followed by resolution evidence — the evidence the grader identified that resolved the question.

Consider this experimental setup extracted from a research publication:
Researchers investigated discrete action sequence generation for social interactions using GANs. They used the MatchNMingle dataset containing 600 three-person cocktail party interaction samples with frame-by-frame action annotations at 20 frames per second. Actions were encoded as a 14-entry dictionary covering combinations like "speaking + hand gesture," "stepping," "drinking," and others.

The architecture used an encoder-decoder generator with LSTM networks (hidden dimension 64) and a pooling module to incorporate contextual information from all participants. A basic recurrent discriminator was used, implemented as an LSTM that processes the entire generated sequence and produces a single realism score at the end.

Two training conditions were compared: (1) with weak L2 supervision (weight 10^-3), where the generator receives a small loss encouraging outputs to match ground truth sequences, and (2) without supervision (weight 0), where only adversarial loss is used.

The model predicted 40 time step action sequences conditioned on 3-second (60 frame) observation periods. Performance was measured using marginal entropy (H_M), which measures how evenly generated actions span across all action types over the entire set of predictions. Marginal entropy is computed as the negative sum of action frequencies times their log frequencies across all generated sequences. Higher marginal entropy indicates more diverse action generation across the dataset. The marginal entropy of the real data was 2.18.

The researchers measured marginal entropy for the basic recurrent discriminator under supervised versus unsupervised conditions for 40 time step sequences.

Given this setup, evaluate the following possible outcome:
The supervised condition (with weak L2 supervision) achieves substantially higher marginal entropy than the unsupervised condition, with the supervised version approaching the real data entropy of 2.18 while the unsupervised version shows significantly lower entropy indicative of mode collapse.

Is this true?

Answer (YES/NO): YES